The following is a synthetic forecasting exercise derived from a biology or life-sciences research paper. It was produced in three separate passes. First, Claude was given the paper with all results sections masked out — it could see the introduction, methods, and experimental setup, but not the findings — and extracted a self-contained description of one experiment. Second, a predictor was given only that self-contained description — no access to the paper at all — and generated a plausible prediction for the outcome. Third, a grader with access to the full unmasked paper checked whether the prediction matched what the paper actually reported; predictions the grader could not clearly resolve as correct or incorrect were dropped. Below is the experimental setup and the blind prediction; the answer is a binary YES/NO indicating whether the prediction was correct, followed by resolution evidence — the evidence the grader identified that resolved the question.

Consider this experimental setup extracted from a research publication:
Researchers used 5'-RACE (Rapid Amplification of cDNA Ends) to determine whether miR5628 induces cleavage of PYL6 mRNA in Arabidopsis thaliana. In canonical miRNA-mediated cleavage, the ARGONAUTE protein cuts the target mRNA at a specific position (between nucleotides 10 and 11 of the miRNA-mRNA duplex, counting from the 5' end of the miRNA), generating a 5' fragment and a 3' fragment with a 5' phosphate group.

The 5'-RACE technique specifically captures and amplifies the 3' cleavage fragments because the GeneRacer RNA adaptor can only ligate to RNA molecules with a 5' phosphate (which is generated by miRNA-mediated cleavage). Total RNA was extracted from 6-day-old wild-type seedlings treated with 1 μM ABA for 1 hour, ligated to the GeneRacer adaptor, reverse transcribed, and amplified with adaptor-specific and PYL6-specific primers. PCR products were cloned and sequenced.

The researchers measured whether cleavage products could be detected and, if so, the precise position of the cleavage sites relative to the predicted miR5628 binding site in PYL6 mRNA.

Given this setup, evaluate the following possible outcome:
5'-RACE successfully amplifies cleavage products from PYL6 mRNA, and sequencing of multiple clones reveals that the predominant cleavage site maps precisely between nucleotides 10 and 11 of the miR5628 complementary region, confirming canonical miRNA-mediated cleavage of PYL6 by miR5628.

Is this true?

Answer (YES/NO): NO